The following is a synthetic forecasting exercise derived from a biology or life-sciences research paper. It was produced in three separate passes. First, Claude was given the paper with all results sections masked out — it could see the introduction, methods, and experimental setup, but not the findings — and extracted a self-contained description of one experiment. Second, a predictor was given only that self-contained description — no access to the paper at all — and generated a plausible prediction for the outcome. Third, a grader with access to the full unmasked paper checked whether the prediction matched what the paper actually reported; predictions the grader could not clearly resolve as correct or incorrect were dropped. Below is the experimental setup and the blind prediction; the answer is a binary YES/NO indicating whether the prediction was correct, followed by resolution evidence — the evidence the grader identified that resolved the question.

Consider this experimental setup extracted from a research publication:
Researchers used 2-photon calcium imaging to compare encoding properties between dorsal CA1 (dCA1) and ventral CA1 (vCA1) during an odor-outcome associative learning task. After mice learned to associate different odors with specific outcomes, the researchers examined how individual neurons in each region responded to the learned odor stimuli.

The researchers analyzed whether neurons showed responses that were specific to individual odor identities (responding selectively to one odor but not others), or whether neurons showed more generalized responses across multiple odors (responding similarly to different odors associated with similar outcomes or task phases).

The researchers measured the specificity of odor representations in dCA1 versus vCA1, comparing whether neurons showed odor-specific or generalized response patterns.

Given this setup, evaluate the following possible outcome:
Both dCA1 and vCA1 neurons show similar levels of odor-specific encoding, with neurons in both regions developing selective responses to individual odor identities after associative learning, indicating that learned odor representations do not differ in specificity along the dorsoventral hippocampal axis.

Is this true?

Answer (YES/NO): NO